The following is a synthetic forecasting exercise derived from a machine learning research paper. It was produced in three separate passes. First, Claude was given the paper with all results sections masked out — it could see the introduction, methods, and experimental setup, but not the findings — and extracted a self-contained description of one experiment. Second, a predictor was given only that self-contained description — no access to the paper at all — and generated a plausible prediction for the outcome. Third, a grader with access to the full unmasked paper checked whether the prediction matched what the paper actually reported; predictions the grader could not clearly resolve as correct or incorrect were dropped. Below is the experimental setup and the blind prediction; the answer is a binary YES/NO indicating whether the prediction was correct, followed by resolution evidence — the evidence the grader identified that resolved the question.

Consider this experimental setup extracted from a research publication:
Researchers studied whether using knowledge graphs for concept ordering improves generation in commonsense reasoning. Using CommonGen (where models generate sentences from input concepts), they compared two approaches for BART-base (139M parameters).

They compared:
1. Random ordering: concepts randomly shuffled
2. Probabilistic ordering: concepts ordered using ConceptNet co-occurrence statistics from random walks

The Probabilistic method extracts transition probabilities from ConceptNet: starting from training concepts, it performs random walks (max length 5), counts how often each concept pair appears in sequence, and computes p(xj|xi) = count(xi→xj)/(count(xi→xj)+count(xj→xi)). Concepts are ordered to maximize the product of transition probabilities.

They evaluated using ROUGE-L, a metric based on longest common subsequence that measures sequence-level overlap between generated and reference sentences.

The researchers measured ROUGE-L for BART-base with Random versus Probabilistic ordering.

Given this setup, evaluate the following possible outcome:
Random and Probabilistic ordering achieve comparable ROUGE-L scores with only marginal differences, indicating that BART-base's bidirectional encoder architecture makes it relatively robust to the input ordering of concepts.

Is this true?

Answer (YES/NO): NO